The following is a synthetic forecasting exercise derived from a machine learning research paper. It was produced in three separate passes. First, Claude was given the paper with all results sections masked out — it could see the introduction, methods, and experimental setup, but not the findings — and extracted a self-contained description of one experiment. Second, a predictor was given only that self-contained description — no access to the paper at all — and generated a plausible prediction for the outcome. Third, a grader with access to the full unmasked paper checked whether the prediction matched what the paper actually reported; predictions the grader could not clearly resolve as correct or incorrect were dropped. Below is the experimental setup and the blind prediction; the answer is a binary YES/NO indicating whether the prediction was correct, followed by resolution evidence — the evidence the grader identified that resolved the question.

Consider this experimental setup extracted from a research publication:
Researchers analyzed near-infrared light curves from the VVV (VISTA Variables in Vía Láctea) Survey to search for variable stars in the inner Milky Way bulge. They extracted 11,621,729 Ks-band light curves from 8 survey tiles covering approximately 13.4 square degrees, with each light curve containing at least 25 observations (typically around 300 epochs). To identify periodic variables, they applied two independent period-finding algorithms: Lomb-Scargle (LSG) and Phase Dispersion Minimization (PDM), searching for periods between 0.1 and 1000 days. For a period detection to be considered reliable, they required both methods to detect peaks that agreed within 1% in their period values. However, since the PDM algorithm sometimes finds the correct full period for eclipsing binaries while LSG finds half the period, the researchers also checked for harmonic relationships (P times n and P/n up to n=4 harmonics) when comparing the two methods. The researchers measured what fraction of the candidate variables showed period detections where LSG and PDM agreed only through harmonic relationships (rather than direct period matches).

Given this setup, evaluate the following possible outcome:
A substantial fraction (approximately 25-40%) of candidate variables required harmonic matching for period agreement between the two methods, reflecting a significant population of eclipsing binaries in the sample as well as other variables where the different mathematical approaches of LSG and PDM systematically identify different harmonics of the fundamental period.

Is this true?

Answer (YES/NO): NO